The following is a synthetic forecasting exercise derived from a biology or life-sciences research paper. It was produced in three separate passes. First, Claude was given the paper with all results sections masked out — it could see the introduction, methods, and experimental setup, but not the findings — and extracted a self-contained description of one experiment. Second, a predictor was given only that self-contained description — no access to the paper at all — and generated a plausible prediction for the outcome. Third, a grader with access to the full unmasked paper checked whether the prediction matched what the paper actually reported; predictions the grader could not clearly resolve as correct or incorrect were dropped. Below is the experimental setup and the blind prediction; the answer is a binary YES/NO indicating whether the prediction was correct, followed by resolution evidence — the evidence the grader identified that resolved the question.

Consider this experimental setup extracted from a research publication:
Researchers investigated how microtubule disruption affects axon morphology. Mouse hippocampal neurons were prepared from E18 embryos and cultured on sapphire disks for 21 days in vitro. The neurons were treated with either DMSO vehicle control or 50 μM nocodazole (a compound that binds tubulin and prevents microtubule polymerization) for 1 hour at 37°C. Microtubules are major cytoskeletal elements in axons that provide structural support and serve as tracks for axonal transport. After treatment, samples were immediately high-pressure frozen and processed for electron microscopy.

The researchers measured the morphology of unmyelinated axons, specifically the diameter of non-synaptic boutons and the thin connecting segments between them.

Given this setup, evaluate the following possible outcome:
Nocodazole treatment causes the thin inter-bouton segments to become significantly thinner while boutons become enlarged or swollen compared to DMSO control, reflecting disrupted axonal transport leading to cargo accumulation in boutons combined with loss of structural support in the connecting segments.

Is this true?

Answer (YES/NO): NO